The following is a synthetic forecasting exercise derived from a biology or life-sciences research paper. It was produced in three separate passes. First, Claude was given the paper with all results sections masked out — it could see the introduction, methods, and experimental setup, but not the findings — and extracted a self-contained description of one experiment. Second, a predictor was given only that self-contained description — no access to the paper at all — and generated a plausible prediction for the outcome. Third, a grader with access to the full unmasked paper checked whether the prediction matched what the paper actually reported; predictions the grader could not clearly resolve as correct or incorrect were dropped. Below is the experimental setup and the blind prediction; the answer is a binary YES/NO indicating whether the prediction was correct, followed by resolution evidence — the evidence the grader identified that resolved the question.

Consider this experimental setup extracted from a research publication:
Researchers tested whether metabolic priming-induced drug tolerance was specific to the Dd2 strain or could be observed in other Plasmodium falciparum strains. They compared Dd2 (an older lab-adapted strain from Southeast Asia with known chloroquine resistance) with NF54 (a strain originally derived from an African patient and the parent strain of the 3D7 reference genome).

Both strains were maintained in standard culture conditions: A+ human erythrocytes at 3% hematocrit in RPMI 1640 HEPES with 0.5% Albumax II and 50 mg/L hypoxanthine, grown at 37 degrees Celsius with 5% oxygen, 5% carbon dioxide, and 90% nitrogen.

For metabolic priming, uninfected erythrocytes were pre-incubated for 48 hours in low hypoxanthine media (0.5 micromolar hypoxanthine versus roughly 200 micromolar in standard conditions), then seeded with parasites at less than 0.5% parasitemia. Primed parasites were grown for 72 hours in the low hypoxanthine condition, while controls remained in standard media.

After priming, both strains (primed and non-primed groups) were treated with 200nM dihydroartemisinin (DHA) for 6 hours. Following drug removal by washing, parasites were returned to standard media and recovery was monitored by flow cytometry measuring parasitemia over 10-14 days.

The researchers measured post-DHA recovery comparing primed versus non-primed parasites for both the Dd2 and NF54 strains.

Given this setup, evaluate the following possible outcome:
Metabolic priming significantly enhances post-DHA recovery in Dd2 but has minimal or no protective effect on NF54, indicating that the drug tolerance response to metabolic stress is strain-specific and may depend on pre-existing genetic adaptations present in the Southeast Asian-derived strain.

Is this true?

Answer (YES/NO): NO